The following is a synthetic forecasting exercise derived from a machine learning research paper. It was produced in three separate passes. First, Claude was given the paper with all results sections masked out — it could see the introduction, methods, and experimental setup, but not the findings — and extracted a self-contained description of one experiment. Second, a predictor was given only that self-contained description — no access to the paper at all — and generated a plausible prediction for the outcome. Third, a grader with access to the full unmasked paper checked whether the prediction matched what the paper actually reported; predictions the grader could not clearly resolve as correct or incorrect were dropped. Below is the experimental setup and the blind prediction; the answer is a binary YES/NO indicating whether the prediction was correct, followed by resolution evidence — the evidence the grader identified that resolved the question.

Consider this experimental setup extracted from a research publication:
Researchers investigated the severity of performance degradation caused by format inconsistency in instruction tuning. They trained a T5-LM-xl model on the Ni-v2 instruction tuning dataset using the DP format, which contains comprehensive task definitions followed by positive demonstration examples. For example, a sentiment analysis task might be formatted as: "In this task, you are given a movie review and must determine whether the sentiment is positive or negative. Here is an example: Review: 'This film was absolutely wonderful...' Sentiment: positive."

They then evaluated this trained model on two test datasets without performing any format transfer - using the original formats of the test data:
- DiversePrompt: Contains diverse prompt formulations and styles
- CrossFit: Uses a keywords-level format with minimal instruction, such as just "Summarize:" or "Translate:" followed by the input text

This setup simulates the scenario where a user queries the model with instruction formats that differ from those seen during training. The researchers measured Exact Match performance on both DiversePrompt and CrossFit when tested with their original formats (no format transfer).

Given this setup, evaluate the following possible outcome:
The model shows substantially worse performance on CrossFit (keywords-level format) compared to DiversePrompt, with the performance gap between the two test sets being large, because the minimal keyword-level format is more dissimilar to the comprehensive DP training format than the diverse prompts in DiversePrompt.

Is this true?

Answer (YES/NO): NO